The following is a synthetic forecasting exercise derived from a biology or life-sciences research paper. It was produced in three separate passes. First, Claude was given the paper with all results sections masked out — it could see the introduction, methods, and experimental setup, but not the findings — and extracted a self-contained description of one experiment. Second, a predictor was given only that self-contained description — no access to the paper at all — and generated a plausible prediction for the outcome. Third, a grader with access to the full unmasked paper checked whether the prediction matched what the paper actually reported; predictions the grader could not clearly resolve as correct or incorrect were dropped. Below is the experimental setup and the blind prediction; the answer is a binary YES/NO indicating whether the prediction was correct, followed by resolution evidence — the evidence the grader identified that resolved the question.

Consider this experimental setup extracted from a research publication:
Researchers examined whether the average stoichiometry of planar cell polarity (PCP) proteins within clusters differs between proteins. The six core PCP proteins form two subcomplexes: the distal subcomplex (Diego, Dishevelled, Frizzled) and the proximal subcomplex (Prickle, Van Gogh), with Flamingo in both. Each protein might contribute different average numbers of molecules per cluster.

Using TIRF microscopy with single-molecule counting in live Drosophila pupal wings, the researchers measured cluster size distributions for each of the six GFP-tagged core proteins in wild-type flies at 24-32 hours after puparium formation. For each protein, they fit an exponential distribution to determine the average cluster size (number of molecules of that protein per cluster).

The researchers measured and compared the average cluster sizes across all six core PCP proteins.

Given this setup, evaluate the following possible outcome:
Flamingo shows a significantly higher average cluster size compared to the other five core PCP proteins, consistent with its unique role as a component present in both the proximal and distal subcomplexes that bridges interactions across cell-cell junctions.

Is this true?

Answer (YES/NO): NO